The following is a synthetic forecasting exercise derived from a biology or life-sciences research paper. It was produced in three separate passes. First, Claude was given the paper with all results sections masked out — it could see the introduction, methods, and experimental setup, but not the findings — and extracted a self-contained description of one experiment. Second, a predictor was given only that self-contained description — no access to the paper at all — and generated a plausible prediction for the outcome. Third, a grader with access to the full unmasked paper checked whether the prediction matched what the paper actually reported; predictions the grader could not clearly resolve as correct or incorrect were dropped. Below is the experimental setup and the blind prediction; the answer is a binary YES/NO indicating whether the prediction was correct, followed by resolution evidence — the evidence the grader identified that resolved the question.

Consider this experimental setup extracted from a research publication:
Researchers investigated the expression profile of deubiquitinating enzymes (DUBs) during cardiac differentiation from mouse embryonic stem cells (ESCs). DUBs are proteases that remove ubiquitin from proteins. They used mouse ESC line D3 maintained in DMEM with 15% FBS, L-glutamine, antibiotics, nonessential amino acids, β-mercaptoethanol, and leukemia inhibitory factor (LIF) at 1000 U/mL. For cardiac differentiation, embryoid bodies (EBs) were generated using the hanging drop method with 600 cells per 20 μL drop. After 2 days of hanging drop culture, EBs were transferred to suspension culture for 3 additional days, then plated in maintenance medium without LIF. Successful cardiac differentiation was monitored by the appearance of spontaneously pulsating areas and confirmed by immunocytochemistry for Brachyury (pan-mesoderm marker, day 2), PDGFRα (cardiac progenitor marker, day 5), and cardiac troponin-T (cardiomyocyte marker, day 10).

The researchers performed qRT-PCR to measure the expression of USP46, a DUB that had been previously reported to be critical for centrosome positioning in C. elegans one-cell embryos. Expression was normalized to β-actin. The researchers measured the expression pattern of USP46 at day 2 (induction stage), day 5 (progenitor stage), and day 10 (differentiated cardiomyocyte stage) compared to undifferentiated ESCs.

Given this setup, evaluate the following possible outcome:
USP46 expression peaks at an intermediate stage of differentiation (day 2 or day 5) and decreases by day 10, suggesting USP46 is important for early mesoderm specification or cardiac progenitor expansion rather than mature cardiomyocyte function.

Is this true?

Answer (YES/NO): NO